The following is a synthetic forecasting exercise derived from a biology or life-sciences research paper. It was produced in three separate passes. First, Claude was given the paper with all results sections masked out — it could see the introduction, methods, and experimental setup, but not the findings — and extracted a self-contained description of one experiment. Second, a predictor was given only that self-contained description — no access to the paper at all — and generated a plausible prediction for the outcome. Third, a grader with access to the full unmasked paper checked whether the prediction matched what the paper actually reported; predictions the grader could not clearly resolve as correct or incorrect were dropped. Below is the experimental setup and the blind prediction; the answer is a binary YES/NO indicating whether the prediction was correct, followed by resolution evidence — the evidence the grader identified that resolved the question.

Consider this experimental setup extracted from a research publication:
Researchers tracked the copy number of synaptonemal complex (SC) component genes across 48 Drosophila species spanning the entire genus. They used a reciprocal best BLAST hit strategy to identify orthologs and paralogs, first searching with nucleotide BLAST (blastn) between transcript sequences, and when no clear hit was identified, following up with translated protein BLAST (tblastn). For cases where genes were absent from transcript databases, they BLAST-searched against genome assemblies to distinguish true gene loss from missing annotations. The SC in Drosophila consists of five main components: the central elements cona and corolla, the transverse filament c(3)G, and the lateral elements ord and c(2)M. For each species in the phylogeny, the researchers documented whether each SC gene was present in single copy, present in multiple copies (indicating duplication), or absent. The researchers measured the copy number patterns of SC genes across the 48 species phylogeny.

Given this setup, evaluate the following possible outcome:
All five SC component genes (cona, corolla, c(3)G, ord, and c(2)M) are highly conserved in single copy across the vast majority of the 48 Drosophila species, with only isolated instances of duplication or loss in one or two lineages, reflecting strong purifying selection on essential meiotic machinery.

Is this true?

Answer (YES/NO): NO